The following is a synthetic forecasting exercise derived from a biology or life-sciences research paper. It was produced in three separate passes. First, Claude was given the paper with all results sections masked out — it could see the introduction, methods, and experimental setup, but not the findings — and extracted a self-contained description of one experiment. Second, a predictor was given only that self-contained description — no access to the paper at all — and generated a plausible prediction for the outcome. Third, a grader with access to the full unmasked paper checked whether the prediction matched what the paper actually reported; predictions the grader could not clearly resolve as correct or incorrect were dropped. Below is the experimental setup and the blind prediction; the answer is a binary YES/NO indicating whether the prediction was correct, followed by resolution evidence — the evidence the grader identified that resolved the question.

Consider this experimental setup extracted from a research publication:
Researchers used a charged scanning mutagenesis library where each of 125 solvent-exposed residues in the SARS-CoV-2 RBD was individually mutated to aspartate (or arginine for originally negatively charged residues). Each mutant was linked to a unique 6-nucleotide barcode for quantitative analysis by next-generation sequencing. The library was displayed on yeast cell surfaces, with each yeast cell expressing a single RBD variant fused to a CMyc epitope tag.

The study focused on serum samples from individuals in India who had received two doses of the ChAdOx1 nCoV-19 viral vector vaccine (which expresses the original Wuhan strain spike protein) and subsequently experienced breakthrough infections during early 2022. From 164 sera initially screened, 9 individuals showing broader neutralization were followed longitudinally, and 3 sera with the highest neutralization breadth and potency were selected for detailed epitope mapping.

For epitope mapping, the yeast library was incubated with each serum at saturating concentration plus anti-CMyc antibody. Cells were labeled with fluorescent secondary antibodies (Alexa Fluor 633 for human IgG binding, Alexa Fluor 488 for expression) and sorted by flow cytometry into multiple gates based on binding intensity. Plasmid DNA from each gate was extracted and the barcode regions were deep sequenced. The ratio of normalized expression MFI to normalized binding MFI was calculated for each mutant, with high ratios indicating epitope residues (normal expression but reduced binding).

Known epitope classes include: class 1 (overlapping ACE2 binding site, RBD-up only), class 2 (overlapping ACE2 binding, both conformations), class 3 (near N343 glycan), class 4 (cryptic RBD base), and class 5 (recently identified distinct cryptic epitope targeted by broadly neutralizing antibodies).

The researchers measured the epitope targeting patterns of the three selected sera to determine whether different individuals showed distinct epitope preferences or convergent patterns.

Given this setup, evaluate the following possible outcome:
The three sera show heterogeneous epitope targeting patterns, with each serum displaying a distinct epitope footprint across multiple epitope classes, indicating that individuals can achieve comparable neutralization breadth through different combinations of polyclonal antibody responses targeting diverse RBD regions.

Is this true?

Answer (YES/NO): NO